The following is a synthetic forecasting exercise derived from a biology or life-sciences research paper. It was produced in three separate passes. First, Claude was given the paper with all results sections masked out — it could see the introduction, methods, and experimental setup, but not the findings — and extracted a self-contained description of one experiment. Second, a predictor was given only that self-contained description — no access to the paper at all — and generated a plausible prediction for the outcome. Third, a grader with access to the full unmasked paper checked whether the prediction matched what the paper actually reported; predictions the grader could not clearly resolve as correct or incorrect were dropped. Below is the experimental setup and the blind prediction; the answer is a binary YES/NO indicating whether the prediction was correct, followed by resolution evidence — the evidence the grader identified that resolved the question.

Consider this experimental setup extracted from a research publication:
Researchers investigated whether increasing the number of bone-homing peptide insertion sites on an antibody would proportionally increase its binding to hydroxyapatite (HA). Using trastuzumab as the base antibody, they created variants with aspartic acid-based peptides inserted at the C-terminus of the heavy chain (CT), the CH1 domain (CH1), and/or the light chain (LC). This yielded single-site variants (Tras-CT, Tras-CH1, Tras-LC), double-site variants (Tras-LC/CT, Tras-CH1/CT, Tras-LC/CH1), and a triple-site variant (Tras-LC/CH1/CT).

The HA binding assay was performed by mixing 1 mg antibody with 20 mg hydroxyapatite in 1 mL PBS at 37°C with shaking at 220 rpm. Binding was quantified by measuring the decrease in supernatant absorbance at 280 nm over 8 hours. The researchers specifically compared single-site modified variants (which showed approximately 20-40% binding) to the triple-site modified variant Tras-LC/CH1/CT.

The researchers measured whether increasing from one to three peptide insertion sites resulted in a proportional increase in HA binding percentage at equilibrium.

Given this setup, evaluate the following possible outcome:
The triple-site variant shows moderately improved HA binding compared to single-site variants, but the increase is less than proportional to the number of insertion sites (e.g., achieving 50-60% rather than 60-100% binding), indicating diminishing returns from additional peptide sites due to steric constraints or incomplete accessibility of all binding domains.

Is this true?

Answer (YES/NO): NO